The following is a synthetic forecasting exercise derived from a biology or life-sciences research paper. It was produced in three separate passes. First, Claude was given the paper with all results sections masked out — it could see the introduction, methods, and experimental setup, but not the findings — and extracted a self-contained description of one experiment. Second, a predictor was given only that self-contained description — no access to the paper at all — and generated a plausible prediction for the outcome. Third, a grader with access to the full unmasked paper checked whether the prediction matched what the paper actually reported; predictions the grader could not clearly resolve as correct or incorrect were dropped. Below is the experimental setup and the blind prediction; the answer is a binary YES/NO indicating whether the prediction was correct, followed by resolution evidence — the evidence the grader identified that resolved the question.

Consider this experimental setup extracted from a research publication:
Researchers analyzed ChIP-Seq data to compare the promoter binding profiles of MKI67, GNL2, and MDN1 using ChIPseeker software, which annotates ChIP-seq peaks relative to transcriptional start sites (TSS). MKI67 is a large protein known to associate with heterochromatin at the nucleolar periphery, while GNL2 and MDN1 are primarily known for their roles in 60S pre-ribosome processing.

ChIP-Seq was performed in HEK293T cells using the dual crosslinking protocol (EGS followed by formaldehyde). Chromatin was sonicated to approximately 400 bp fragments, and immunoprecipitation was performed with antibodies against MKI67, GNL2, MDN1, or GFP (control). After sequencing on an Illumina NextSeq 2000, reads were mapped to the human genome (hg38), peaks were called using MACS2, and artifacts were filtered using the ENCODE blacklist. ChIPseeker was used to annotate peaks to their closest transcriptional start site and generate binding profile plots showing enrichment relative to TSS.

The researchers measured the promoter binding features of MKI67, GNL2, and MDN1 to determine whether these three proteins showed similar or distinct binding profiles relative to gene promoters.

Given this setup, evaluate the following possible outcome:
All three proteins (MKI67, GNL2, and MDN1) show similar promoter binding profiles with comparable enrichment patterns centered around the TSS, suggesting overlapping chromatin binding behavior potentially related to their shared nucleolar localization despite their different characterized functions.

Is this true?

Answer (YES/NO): NO